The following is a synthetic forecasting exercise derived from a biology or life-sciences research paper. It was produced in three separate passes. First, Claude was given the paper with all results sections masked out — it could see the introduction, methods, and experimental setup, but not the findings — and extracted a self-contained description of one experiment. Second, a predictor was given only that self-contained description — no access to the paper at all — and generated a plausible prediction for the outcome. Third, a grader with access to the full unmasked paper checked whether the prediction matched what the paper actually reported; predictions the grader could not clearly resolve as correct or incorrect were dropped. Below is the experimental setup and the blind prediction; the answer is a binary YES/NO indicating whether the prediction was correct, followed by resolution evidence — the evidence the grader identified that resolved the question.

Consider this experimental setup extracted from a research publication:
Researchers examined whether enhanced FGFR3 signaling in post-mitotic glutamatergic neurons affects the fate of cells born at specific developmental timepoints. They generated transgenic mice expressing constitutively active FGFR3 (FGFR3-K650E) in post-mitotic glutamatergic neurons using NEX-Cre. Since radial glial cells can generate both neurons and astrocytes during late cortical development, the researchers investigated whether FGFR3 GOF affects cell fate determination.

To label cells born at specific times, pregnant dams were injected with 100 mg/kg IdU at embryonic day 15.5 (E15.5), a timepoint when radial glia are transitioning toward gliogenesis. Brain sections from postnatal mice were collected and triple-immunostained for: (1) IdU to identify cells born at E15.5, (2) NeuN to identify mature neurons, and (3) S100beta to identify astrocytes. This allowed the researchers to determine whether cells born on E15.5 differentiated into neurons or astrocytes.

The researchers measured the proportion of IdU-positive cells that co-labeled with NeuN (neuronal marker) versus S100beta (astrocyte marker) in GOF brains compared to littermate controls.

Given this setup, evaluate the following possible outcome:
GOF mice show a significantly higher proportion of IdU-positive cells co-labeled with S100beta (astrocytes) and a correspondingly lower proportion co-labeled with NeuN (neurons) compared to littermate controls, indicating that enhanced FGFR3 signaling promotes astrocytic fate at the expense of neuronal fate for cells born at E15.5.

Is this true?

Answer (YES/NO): NO